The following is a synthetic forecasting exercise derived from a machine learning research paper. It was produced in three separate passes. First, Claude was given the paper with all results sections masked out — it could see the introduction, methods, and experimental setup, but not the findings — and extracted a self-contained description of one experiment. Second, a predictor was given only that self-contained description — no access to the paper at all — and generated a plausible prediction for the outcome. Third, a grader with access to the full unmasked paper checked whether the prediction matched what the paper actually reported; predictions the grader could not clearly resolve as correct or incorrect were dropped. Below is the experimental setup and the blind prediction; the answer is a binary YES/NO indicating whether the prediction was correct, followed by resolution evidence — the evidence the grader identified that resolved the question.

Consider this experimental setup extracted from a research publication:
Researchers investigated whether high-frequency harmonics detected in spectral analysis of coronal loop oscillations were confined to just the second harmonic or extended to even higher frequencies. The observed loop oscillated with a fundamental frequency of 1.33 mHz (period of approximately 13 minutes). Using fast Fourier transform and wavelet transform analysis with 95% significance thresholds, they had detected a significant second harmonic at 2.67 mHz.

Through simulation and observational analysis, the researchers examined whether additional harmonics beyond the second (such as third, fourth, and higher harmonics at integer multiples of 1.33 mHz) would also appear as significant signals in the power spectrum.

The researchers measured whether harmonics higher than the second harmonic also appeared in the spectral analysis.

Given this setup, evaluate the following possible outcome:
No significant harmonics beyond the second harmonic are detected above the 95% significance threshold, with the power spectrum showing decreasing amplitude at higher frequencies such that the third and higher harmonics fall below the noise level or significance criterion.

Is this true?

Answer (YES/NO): YES